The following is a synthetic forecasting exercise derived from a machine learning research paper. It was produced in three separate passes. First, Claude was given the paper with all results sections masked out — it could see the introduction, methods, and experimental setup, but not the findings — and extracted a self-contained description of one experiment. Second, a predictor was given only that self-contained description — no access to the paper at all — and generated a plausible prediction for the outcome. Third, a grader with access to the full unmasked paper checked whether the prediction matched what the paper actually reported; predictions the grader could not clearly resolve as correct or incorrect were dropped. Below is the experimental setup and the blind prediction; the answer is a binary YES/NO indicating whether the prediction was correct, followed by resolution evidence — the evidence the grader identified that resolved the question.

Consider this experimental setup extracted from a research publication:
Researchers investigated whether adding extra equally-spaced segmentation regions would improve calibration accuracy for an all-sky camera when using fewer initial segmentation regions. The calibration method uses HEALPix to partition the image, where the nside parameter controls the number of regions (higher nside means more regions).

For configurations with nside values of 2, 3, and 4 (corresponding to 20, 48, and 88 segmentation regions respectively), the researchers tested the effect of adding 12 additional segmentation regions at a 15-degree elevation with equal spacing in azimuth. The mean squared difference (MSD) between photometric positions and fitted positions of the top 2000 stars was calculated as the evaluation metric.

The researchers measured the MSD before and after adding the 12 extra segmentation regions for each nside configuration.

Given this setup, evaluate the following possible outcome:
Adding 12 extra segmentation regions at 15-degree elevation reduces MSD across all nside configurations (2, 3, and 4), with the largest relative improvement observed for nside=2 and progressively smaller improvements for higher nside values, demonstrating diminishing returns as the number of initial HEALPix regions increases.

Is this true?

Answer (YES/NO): YES